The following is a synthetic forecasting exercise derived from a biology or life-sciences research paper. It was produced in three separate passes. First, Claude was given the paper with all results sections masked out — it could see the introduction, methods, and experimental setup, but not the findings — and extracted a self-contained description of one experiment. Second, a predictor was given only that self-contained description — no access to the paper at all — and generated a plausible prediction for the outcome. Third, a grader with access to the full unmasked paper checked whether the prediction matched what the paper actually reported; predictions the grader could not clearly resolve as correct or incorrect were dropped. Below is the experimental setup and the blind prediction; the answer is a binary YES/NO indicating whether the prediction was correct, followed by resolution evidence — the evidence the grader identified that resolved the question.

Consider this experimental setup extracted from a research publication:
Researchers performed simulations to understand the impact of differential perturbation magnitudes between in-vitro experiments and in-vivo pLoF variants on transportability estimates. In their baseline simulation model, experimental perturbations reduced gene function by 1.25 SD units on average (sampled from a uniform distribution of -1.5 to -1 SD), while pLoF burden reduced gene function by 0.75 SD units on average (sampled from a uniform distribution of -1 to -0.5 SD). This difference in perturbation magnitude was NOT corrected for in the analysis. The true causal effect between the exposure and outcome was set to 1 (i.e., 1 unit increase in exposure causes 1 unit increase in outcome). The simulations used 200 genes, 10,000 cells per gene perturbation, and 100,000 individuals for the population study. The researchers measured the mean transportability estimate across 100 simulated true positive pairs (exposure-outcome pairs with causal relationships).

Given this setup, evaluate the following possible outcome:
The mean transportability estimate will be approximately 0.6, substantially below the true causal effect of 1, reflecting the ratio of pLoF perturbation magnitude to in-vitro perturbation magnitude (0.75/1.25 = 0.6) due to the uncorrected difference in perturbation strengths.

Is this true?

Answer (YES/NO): YES